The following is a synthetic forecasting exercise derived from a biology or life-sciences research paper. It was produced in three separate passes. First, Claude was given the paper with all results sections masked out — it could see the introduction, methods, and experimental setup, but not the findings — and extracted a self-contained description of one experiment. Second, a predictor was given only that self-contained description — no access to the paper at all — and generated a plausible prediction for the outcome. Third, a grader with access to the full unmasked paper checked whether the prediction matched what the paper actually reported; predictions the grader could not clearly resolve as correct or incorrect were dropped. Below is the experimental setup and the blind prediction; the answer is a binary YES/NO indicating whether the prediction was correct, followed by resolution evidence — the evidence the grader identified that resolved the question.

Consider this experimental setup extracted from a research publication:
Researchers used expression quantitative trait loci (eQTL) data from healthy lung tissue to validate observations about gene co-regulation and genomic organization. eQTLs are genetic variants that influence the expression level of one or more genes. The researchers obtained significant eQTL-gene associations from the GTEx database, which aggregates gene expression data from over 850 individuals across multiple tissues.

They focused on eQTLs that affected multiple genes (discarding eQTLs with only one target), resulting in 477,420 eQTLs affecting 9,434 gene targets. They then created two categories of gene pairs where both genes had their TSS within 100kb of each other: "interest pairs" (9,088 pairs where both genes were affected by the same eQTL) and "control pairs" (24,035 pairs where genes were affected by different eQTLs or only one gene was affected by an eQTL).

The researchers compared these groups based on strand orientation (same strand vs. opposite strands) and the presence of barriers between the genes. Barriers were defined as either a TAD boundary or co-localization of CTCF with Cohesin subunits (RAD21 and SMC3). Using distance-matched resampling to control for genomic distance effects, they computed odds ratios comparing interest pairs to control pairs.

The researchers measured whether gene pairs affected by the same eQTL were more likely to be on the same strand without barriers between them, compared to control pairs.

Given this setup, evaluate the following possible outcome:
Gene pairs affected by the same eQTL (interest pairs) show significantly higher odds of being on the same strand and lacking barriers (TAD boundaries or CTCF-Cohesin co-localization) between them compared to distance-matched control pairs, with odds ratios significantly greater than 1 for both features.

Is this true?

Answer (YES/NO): YES